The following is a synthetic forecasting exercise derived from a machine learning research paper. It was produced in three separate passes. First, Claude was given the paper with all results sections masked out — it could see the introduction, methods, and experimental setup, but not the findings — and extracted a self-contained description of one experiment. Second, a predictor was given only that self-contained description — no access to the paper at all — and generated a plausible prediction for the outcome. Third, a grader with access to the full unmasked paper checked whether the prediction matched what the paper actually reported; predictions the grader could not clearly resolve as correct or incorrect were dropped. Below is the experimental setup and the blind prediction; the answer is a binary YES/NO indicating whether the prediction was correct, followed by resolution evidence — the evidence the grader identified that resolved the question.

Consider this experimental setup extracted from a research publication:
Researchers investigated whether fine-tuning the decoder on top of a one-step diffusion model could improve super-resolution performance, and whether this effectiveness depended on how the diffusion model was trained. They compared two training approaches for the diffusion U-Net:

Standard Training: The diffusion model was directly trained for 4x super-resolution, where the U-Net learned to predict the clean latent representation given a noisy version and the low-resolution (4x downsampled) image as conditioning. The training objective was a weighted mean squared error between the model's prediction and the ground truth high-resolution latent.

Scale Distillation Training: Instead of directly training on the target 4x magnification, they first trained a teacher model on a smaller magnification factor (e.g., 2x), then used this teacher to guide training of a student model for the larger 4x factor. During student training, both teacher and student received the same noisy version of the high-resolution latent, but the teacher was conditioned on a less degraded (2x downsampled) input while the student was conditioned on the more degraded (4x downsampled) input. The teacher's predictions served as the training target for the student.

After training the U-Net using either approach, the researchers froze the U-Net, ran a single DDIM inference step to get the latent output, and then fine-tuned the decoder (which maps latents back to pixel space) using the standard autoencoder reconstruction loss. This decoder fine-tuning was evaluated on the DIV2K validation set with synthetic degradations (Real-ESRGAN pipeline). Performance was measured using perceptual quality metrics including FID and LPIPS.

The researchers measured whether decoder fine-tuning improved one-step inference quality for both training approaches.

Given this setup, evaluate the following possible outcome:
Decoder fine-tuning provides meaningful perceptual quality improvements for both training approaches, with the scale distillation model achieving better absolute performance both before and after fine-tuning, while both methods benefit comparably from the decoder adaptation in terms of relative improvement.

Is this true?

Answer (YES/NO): YES